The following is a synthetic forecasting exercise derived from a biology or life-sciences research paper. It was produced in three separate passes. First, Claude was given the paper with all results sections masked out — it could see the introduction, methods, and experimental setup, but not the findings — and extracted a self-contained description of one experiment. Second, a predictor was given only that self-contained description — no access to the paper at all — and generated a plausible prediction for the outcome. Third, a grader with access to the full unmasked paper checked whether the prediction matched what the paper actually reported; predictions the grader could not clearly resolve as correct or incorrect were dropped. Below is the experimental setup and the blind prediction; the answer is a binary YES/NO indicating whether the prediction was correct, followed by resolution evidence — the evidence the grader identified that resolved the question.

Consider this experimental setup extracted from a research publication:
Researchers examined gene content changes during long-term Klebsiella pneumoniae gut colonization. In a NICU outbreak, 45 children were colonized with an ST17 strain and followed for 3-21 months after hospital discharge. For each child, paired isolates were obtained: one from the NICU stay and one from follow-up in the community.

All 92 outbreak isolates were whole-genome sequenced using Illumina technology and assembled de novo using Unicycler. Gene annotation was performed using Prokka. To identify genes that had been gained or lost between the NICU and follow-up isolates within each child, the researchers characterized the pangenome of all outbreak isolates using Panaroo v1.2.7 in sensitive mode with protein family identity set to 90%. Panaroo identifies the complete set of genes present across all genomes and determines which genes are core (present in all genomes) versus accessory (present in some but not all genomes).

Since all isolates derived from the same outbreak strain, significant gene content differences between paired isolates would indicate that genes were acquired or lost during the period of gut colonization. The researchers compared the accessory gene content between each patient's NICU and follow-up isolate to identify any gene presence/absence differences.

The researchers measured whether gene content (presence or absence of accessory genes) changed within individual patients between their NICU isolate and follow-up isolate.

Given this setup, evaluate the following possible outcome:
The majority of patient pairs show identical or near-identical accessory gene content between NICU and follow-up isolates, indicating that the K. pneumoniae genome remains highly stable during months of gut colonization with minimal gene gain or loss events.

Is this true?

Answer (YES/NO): NO